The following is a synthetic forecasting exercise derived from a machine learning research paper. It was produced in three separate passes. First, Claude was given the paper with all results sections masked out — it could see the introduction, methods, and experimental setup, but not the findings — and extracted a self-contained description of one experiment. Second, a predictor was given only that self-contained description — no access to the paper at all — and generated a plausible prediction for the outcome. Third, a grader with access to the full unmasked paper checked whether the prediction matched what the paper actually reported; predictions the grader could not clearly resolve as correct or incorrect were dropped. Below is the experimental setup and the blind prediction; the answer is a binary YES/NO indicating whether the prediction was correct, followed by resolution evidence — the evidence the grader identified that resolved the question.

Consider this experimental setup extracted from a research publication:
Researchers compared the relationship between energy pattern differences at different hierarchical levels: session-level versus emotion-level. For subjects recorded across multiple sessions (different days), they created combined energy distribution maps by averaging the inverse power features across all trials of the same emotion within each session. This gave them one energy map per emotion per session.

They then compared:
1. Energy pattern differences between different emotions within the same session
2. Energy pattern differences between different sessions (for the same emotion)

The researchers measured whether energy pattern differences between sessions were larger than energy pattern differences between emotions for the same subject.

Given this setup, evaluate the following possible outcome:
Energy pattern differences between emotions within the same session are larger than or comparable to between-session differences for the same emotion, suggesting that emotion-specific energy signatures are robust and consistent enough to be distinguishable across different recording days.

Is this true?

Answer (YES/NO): NO